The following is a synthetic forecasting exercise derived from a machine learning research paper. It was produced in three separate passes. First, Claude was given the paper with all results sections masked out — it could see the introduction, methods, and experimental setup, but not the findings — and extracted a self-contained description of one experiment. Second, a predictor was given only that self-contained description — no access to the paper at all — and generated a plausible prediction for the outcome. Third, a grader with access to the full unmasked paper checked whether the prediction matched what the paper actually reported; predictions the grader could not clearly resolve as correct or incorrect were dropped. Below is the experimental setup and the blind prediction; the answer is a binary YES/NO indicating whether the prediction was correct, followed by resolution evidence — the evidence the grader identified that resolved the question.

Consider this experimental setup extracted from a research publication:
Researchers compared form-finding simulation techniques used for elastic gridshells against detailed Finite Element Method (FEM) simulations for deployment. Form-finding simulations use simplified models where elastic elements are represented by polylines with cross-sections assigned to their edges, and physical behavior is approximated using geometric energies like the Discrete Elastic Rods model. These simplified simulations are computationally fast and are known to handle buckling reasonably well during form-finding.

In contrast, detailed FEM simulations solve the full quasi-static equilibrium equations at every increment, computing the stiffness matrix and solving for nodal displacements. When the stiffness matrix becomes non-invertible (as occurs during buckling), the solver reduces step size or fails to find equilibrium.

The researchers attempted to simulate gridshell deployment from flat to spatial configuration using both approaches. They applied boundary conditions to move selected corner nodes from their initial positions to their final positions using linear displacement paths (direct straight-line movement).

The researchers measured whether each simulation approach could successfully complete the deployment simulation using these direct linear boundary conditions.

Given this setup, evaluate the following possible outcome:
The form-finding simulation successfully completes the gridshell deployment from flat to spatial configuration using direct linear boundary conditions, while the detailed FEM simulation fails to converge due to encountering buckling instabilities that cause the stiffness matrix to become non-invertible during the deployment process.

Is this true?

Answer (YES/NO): NO